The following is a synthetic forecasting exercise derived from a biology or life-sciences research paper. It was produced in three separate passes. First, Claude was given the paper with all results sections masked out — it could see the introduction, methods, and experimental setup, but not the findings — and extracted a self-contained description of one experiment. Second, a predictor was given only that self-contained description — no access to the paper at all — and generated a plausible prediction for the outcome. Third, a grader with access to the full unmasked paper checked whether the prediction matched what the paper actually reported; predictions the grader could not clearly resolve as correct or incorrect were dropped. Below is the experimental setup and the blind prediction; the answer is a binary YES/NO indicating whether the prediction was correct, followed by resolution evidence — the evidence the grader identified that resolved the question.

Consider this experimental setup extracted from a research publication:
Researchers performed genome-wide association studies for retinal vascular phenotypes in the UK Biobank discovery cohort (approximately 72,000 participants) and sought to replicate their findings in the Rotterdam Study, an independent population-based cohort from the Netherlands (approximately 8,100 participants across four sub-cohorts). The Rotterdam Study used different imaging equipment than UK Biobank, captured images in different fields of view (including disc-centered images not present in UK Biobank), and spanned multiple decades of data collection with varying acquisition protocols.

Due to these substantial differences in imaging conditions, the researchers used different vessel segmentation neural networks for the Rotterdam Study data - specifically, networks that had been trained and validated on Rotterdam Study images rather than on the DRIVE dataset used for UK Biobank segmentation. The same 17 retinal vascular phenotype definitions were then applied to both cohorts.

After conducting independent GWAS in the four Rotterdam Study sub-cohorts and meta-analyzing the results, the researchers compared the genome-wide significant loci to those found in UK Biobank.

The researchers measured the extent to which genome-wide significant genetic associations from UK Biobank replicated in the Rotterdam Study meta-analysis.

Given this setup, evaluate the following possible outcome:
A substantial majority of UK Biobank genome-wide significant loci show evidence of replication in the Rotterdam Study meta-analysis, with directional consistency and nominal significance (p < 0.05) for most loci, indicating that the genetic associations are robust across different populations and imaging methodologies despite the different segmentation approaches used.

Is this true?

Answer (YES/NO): NO